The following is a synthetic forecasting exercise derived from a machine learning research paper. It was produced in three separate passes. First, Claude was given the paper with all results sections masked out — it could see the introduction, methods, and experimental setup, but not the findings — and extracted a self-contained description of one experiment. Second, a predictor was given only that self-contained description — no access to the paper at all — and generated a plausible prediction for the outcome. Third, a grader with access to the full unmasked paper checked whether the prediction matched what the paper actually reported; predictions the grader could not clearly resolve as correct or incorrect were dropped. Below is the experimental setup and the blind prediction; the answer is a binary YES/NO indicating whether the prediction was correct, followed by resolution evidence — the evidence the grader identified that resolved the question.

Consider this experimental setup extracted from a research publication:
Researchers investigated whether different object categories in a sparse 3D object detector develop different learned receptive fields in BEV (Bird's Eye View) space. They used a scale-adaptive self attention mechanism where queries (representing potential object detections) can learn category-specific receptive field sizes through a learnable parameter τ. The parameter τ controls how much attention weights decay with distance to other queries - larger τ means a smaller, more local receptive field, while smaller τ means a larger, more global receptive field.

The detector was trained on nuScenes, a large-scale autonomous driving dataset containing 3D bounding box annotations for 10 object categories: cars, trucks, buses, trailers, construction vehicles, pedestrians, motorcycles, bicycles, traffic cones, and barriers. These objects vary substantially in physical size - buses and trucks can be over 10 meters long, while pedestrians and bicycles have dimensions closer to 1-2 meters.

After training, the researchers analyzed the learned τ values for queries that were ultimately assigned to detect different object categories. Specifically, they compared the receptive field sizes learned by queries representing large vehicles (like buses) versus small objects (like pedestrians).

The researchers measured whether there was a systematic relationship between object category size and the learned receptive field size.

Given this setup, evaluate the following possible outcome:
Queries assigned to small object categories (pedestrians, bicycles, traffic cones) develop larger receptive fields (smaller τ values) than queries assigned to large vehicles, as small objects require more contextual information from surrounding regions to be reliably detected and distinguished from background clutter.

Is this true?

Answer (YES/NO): NO